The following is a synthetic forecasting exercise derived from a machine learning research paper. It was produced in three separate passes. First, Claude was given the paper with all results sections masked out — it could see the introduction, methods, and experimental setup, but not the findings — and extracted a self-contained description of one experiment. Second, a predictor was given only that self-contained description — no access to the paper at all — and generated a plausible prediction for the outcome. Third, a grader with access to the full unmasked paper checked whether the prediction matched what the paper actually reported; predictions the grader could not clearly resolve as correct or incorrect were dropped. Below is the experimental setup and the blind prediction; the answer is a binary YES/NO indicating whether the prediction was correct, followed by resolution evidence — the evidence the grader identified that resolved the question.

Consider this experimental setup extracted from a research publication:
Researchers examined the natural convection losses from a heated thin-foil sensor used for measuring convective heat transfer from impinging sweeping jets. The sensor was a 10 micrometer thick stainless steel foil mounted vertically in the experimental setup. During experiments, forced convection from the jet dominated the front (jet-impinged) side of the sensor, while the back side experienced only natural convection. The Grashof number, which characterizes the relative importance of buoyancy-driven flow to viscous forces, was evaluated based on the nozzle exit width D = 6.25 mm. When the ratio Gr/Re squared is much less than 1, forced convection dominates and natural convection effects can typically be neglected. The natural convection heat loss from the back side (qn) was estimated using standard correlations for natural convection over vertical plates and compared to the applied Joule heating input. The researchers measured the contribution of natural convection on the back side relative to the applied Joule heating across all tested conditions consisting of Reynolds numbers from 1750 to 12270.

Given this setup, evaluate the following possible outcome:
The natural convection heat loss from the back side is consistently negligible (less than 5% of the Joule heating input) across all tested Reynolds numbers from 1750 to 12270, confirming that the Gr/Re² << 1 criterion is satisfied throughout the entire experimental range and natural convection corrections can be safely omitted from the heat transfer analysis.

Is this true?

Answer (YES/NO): YES